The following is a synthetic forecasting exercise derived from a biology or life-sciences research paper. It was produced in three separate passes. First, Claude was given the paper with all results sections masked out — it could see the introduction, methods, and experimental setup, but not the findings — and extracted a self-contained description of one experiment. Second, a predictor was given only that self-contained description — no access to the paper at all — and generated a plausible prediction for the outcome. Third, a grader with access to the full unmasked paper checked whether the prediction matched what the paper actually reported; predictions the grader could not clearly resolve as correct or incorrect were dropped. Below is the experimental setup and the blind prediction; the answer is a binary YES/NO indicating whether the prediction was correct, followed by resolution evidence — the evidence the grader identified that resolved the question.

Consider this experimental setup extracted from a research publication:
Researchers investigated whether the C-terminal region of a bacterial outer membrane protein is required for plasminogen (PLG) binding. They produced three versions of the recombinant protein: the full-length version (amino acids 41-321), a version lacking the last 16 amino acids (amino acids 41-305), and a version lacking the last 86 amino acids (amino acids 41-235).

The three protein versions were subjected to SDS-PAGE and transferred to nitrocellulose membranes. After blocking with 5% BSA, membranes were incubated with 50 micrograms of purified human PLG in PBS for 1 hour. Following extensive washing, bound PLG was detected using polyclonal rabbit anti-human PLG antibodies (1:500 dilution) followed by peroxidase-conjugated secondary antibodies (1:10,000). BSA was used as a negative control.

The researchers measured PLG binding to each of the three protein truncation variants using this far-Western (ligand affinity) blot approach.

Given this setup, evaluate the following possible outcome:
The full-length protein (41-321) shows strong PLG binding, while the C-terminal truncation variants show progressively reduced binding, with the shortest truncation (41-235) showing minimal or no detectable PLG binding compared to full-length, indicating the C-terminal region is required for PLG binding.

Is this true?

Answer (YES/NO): NO